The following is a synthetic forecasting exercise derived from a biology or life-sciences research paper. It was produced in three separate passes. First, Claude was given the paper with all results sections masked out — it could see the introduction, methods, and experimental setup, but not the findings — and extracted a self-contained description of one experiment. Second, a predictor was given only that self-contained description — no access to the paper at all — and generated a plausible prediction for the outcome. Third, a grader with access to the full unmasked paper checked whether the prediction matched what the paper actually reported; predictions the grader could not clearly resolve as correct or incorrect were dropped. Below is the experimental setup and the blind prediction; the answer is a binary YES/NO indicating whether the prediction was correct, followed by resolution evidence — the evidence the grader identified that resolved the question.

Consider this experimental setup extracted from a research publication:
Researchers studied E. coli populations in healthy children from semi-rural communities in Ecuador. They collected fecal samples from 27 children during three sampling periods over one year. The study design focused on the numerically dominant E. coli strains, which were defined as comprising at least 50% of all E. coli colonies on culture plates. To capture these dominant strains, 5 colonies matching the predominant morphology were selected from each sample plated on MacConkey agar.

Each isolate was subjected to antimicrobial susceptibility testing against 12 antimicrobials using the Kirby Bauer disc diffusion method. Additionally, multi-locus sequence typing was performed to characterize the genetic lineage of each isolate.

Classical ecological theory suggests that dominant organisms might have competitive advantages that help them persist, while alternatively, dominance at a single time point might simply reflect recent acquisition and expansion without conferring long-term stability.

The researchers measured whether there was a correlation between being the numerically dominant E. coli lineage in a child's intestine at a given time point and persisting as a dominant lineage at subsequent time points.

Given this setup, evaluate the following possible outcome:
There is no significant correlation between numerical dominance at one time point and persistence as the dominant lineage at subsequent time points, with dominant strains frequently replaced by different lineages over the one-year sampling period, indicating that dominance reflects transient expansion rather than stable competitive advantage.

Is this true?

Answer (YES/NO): YES